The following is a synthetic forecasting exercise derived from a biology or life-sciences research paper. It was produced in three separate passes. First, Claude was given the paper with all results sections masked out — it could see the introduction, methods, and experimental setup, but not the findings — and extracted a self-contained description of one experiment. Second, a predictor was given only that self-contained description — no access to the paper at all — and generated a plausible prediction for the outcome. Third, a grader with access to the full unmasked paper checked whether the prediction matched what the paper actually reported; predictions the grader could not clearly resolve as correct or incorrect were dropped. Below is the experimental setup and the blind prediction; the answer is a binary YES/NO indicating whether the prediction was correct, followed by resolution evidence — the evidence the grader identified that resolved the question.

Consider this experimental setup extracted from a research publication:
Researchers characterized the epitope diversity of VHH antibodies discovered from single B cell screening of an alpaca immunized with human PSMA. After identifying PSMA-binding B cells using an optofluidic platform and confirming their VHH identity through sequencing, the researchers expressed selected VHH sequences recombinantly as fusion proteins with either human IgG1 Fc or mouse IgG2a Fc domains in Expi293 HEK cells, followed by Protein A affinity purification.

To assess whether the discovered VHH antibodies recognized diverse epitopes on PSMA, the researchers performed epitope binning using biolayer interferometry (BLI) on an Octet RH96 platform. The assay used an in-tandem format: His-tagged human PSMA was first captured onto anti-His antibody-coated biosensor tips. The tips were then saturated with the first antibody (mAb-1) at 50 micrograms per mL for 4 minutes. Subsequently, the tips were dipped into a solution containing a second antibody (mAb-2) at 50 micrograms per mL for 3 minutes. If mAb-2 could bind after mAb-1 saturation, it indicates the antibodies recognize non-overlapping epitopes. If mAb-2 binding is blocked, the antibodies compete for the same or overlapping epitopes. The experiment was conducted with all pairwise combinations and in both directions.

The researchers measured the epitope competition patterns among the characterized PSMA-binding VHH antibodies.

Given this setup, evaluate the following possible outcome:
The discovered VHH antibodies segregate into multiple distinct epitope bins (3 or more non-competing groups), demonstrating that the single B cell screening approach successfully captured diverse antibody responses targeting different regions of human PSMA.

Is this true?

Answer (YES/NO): YES